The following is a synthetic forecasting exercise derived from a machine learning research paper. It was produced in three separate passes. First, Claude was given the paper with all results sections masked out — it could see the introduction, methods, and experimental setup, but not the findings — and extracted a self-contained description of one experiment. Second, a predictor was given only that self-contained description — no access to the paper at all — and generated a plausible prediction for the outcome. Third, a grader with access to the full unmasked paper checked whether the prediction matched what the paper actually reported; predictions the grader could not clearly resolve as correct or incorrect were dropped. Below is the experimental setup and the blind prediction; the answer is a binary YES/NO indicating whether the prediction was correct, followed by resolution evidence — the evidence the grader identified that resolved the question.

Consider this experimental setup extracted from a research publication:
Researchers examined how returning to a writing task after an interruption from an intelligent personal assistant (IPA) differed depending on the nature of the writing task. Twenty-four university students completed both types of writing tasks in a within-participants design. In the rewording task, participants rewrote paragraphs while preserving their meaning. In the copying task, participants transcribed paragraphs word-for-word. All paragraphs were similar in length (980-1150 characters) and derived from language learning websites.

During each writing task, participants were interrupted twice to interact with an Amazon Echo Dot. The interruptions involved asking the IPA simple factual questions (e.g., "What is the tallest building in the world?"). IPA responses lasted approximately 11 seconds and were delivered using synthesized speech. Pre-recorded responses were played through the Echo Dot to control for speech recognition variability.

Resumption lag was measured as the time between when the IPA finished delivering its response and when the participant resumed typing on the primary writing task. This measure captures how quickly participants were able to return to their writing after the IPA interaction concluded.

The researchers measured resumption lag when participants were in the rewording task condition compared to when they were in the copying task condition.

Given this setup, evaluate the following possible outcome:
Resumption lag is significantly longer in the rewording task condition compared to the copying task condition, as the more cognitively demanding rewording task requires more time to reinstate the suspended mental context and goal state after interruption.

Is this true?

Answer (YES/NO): YES